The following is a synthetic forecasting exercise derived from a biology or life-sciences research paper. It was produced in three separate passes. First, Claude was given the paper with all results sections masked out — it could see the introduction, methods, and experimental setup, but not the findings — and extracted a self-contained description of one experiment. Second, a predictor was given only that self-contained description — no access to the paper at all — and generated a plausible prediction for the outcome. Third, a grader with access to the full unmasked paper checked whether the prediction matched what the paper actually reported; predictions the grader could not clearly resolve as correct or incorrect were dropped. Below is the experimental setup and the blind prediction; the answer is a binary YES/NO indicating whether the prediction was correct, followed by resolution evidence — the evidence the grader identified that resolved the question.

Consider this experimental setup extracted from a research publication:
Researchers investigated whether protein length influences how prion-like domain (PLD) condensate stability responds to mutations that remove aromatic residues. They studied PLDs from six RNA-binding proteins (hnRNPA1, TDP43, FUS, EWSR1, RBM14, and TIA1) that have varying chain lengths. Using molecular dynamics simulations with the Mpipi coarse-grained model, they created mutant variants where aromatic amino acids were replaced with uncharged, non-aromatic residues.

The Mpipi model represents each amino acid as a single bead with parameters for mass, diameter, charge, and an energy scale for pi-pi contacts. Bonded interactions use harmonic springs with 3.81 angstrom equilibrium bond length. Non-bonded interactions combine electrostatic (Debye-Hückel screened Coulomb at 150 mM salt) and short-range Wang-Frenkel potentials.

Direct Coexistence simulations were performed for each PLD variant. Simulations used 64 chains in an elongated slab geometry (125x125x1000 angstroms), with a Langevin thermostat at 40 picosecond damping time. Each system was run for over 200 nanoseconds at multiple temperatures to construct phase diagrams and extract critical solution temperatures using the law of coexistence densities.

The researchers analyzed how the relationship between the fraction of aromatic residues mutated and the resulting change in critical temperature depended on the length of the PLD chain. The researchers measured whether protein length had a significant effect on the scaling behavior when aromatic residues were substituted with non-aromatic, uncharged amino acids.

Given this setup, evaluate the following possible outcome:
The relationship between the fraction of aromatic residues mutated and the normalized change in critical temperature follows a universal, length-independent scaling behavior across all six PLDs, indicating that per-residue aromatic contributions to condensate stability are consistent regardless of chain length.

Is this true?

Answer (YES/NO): NO